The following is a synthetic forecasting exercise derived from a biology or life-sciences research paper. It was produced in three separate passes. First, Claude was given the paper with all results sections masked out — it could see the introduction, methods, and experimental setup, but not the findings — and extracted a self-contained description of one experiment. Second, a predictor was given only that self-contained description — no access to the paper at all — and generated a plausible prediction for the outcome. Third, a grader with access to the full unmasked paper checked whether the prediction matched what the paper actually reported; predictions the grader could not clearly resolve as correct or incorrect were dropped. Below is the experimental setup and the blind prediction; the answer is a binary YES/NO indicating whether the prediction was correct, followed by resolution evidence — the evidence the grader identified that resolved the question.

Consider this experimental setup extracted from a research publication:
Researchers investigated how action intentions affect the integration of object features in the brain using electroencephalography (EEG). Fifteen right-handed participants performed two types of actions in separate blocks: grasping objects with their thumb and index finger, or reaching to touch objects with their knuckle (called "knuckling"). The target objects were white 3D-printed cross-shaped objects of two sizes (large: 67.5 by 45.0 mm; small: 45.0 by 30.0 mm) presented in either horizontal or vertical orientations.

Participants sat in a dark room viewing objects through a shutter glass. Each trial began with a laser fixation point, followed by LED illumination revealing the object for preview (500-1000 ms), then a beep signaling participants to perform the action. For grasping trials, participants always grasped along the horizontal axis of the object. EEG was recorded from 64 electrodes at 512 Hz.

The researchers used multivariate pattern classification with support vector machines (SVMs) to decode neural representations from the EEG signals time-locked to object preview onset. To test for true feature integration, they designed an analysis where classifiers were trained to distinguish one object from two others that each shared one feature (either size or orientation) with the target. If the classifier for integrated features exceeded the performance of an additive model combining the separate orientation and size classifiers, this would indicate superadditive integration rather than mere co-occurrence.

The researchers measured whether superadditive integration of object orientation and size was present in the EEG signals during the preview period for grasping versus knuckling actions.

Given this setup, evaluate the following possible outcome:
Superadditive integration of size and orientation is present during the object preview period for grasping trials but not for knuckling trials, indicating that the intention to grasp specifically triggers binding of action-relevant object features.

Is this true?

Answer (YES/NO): YES